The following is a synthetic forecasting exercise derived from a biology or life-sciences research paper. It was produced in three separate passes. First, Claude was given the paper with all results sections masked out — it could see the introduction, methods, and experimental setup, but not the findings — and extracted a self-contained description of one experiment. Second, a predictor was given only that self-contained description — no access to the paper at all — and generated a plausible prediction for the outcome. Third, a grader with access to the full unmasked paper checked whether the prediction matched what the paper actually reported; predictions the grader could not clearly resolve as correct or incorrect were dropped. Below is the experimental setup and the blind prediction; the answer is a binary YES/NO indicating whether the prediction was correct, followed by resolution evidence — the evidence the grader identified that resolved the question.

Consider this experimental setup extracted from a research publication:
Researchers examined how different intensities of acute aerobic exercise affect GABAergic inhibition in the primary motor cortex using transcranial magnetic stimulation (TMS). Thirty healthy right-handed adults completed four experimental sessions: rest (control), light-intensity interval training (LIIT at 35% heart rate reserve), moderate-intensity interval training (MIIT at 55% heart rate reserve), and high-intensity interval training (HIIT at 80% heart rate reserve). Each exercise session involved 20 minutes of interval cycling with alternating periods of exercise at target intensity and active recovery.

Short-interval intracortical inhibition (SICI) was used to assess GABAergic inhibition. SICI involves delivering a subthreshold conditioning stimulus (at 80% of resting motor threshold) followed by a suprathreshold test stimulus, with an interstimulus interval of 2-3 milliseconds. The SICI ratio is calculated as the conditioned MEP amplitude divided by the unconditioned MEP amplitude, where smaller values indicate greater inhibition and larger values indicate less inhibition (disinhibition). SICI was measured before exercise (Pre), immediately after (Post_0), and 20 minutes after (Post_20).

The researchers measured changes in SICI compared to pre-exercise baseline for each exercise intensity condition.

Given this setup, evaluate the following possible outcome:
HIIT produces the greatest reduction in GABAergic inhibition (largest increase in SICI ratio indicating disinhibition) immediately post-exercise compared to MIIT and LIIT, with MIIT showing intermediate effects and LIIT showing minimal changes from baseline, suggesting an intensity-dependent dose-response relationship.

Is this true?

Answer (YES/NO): NO